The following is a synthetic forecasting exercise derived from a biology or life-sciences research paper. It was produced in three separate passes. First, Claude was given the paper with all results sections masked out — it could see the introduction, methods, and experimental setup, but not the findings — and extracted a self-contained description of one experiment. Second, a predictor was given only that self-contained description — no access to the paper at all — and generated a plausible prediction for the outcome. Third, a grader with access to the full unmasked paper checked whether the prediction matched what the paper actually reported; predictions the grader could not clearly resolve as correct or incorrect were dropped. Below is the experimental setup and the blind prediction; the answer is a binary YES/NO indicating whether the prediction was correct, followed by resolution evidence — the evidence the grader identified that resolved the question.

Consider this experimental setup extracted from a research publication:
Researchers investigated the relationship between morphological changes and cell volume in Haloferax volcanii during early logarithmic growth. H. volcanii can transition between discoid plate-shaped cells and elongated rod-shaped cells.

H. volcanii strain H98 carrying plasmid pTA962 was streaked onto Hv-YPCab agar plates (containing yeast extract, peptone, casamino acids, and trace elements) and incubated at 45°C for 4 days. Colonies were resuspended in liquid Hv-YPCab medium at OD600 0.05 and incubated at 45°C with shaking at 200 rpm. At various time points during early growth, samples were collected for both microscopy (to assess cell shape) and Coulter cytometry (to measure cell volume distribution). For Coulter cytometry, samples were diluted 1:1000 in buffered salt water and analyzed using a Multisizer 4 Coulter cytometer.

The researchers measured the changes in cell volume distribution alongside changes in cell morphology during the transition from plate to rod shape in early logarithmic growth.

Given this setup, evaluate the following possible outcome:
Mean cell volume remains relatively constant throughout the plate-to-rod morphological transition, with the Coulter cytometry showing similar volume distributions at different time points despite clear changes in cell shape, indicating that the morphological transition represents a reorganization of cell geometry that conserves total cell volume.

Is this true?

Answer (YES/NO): NO